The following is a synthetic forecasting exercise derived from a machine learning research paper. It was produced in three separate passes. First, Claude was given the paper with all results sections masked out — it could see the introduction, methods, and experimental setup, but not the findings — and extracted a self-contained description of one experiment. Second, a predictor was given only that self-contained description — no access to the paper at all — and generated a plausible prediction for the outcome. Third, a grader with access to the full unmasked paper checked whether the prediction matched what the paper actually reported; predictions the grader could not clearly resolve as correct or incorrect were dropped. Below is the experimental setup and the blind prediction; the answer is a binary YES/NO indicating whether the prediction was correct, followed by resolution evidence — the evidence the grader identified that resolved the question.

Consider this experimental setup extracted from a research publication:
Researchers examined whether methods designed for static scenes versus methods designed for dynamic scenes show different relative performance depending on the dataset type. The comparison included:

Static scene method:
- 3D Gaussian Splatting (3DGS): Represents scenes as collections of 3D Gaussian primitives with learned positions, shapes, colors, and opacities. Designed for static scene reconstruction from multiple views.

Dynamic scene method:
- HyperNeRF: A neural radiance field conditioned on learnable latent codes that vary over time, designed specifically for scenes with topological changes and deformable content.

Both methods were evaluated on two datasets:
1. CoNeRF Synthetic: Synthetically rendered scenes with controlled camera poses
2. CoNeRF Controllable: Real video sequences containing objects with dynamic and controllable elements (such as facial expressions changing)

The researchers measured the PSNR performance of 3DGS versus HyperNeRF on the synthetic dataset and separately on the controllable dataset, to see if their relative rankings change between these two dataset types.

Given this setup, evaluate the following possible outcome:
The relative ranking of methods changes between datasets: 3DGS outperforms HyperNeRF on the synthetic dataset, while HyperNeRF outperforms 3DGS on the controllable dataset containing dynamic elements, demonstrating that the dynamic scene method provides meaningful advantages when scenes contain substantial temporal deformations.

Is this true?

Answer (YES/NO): YES